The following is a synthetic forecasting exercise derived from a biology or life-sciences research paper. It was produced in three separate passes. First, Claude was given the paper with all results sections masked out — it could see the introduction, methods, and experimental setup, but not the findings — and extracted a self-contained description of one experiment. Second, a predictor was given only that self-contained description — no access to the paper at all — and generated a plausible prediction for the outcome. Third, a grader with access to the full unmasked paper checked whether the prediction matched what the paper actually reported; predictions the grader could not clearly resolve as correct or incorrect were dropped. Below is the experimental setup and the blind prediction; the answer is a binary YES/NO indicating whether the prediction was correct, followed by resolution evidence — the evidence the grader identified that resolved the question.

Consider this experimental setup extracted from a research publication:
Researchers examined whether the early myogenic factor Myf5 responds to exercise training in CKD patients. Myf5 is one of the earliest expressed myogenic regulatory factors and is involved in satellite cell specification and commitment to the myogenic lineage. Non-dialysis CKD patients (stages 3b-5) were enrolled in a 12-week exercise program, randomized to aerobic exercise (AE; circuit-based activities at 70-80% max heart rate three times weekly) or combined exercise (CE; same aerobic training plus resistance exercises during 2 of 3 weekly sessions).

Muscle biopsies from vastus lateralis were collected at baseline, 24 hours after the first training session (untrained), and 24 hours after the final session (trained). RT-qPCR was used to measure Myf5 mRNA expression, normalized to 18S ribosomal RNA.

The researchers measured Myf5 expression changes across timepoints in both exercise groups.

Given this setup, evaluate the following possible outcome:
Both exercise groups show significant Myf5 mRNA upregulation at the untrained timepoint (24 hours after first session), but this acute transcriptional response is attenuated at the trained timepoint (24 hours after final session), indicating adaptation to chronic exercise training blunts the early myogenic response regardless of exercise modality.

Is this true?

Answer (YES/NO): NO